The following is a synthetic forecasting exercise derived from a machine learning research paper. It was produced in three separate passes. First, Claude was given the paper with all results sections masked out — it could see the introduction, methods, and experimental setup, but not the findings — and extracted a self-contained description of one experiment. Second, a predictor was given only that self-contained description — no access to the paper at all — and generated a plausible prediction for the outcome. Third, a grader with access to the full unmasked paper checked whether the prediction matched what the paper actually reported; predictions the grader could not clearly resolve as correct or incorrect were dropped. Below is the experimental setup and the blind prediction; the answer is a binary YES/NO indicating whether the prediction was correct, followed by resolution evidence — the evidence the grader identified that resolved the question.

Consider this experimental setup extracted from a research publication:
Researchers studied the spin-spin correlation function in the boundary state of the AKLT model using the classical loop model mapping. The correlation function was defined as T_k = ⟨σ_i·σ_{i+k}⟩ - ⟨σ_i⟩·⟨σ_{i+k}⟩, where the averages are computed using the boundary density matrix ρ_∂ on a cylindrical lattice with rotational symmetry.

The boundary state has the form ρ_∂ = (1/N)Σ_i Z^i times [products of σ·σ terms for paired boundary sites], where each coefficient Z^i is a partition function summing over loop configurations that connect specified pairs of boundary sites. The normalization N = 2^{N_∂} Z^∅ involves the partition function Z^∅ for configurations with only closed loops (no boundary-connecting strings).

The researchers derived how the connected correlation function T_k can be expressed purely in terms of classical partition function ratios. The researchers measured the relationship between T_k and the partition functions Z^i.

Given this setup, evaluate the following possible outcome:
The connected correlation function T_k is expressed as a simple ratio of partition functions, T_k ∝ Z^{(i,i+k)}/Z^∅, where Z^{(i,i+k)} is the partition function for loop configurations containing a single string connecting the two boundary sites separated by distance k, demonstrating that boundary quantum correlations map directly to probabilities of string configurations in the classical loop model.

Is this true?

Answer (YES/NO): YES